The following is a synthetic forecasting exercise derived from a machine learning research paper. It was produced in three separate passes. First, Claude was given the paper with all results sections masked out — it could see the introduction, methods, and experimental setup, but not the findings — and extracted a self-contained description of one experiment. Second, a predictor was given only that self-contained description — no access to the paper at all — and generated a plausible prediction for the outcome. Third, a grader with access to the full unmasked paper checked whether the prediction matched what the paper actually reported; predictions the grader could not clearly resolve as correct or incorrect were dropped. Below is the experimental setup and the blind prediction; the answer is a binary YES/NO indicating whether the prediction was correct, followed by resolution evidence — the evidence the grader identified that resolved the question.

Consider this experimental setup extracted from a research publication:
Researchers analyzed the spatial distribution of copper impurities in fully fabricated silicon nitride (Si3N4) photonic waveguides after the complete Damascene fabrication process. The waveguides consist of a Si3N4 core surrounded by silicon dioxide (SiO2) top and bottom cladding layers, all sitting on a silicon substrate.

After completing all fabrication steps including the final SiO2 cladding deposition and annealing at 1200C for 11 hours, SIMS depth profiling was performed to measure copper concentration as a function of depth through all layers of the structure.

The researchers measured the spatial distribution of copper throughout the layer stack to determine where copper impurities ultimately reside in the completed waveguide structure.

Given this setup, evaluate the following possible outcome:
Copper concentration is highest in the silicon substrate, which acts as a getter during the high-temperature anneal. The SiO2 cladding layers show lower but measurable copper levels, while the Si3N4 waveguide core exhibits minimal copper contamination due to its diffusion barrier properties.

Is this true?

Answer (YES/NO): NO